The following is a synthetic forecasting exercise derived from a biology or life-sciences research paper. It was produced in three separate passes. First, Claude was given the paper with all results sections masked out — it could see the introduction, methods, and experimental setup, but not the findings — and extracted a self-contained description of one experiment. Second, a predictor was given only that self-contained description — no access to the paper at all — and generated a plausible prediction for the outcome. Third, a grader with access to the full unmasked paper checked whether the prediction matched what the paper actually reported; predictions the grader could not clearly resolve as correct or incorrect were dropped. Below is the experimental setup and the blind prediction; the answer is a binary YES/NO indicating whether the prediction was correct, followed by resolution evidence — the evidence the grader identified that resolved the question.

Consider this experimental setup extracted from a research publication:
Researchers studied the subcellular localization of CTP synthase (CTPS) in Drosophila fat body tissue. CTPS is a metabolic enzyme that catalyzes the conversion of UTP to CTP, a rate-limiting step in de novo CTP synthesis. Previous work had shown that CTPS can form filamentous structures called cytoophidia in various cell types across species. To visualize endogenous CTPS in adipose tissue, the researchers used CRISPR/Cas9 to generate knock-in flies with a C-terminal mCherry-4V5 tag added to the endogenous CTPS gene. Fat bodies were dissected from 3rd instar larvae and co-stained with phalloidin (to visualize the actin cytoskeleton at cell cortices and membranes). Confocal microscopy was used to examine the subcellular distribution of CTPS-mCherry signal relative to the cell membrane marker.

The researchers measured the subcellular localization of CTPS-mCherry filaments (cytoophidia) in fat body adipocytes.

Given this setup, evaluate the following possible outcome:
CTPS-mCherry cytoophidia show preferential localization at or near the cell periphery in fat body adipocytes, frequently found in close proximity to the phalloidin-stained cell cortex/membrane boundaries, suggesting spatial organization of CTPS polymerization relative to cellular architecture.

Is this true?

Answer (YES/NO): YES